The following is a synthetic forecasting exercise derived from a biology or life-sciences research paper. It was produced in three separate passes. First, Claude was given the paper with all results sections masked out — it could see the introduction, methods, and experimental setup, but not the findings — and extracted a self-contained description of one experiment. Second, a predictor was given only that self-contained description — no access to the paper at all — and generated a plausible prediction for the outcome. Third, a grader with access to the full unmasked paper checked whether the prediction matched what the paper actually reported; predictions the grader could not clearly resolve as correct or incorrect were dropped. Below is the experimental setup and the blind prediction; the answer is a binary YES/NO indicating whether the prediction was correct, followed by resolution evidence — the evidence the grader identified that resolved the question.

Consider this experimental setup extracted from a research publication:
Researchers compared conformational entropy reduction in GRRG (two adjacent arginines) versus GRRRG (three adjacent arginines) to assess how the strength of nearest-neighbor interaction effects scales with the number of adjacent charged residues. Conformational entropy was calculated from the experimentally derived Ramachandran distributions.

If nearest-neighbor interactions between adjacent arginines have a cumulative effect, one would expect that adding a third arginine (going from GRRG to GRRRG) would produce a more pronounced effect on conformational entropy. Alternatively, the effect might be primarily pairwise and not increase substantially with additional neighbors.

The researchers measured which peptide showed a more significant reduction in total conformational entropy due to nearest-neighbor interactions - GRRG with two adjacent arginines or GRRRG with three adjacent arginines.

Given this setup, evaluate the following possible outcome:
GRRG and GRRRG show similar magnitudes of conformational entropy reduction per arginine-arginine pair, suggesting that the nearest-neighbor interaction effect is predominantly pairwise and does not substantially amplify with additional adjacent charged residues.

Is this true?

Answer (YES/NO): NO